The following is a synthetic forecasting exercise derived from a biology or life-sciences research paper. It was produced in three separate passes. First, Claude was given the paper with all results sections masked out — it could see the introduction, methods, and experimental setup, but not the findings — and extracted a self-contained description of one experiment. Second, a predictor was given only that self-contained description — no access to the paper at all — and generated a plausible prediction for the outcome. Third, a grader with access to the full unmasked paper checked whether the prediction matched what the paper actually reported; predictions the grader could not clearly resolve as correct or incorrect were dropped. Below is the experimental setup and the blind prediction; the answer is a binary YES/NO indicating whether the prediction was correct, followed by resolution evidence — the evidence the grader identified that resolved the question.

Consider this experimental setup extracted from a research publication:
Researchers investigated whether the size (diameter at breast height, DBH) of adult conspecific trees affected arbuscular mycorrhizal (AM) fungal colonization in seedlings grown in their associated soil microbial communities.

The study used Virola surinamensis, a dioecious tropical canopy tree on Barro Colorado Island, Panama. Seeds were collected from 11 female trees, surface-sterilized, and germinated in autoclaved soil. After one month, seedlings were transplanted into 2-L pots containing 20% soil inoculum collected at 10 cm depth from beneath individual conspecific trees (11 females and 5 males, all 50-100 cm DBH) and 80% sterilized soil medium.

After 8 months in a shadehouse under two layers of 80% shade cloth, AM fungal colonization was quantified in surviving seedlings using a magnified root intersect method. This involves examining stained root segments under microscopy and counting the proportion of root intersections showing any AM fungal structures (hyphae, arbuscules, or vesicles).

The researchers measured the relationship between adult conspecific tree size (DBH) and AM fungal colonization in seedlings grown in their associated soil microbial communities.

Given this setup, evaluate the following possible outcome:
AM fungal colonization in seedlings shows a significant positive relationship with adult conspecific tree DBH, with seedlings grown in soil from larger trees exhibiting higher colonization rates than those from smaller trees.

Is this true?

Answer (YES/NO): NO